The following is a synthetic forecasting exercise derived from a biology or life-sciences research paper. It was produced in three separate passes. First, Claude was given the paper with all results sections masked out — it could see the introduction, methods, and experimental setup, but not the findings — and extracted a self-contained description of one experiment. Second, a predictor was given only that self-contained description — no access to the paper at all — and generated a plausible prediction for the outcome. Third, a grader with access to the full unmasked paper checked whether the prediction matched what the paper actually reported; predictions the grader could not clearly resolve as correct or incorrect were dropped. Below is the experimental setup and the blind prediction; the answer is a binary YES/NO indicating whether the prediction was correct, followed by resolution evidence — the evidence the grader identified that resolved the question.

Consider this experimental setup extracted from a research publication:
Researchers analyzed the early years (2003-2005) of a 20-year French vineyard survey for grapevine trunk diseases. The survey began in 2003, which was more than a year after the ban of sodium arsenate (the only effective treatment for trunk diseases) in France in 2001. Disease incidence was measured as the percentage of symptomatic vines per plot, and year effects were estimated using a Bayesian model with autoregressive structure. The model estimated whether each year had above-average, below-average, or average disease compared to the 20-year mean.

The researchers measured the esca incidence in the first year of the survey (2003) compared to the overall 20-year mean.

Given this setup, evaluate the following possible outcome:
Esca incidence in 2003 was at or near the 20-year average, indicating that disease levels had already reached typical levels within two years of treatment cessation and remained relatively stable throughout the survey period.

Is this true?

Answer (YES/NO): NO